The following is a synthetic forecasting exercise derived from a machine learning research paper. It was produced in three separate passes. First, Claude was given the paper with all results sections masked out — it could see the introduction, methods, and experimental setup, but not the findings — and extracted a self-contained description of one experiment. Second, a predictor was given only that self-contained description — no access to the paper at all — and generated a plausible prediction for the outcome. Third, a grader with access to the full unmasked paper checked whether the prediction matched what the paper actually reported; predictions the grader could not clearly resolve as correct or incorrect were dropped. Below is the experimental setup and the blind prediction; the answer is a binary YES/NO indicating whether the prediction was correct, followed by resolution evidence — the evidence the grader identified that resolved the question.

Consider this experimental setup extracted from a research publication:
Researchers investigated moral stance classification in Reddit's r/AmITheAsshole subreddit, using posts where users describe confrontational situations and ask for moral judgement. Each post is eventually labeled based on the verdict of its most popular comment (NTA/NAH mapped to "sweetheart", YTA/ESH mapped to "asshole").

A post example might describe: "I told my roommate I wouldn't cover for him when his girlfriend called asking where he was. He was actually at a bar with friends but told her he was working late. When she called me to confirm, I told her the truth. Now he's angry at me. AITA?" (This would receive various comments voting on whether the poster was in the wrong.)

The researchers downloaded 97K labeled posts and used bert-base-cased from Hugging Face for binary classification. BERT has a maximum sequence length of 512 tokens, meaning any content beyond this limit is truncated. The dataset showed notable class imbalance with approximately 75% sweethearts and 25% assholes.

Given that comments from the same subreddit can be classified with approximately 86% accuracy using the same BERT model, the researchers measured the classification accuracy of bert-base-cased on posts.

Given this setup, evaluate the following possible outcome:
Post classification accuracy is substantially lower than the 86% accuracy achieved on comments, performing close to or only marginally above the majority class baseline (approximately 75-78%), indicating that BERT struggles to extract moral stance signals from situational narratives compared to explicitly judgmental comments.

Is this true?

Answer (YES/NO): NO